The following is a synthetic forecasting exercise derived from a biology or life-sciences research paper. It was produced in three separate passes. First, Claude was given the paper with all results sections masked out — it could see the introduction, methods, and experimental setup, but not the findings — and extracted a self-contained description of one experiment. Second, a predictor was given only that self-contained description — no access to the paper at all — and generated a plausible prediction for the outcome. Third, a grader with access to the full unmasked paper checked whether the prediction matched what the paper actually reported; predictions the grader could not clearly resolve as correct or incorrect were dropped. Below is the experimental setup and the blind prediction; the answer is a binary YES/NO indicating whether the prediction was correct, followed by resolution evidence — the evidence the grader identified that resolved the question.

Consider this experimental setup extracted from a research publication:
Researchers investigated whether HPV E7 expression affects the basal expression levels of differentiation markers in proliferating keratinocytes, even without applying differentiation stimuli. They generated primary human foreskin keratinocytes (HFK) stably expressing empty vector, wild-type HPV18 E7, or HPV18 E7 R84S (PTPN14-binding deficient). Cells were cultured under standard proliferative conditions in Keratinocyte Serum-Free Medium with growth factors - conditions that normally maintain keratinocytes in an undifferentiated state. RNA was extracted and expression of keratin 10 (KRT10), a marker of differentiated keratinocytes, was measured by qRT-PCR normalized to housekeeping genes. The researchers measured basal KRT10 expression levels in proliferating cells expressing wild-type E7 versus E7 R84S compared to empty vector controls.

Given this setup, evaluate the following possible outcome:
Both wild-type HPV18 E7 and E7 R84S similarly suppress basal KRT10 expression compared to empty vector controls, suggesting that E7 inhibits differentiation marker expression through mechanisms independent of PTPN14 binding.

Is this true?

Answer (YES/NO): NO